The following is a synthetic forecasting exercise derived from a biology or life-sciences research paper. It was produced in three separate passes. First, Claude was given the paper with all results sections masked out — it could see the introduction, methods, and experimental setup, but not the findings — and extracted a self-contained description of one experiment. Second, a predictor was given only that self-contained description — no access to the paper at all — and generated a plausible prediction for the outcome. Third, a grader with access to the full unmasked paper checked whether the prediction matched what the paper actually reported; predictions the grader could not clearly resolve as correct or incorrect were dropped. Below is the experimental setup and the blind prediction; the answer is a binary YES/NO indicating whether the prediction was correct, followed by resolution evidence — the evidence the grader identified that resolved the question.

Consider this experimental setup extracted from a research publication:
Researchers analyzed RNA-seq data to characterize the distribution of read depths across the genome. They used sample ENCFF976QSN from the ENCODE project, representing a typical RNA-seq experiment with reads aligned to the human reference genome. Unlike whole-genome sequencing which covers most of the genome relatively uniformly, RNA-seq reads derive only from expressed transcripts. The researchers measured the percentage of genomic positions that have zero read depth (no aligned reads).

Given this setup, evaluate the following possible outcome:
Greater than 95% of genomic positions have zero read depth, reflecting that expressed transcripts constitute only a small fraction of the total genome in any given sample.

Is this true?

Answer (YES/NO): NO